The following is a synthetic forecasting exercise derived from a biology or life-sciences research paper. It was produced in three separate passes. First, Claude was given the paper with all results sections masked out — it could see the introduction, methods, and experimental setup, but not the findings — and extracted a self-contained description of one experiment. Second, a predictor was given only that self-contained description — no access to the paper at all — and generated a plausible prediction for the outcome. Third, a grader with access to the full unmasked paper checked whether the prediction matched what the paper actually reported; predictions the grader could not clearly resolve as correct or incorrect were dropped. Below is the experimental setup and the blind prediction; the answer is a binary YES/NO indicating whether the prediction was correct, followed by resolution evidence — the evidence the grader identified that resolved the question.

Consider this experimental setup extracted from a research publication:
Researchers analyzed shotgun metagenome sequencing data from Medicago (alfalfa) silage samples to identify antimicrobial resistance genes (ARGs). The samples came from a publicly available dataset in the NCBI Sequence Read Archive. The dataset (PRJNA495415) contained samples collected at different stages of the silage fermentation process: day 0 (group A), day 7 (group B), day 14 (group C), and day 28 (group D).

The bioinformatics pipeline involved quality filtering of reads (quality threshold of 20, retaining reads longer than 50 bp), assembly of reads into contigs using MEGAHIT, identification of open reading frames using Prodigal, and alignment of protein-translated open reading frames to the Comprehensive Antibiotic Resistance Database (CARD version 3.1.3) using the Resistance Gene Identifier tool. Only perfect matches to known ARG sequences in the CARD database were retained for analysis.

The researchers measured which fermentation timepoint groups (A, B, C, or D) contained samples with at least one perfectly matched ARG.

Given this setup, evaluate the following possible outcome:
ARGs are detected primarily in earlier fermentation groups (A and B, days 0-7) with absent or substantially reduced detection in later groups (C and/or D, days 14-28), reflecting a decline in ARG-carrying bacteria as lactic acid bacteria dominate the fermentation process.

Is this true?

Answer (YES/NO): NO